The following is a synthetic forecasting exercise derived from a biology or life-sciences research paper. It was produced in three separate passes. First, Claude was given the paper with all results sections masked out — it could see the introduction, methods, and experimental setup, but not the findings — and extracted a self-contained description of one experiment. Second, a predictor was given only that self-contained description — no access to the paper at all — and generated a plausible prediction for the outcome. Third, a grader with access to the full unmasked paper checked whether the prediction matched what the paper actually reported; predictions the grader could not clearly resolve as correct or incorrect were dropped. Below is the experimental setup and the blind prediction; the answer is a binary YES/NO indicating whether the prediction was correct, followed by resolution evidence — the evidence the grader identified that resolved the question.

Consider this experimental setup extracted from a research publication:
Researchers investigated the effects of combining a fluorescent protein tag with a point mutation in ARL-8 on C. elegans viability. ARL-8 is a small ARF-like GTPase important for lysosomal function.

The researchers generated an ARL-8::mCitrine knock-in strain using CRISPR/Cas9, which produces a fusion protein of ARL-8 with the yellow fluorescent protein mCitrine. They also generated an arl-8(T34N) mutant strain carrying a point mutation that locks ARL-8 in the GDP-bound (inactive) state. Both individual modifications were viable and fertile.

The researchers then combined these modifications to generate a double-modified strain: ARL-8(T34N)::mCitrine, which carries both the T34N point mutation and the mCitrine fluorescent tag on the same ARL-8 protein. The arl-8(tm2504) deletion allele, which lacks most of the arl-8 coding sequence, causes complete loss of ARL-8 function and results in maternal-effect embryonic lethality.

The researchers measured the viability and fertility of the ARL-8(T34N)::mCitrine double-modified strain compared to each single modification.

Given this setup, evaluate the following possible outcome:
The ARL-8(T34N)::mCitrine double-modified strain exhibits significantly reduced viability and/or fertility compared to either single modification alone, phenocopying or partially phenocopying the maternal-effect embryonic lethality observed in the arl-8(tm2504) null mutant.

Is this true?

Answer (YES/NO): YES